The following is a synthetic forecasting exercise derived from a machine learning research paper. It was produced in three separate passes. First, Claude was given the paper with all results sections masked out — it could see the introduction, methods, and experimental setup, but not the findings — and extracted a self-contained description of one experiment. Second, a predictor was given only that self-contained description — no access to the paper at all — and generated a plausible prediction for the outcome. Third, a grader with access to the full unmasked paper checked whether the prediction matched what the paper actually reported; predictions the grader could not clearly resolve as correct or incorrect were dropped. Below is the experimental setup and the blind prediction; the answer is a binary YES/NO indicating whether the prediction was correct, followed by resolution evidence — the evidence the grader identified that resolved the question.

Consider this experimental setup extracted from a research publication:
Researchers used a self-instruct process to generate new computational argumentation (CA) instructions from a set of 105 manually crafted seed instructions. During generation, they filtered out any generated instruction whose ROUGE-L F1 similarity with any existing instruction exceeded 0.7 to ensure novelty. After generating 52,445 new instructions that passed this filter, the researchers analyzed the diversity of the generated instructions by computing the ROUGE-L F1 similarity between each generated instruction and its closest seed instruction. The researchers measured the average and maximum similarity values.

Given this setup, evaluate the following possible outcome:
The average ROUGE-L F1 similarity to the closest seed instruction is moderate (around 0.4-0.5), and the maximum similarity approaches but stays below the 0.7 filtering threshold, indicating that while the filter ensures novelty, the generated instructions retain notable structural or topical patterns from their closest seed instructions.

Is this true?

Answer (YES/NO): NO